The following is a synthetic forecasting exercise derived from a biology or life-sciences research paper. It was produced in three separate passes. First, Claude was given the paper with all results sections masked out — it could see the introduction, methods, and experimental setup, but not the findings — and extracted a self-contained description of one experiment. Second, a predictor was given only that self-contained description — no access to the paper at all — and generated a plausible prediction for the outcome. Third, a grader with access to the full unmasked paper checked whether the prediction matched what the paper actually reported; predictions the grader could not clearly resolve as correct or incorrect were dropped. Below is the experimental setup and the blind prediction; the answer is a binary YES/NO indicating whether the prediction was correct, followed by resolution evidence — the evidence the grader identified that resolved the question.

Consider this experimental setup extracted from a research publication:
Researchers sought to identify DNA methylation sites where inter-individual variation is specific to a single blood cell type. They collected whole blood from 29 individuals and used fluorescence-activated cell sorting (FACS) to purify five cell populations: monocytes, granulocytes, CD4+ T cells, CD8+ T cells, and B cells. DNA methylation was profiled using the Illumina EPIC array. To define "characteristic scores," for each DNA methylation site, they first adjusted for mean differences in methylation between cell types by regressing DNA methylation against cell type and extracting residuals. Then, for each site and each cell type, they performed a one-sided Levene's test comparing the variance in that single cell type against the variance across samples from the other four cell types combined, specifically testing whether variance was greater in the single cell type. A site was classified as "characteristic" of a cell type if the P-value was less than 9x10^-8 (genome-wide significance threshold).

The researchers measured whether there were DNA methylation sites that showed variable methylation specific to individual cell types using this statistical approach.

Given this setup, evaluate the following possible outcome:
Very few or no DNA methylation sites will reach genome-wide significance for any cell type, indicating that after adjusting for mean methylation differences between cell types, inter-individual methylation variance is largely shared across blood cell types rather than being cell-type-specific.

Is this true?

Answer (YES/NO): NO